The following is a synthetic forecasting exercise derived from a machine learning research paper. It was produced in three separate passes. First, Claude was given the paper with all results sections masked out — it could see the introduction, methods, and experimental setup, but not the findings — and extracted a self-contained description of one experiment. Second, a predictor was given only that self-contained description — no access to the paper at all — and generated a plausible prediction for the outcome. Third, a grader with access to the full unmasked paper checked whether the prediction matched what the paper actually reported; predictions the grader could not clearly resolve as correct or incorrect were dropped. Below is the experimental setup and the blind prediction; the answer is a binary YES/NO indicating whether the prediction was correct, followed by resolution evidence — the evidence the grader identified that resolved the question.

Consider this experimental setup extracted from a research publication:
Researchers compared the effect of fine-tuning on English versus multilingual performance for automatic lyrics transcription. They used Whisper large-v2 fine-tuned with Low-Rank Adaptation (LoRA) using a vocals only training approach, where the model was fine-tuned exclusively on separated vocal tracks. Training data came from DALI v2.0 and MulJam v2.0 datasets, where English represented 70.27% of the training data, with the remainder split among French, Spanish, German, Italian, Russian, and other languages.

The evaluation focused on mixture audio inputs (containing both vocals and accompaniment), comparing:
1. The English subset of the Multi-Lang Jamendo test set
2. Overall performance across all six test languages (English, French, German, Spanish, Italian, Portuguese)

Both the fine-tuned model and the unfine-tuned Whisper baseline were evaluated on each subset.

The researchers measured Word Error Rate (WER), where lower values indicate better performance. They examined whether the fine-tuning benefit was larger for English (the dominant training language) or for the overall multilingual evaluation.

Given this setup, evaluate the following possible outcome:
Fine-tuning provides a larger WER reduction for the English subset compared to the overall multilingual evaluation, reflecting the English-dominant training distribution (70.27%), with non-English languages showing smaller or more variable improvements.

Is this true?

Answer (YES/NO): NO